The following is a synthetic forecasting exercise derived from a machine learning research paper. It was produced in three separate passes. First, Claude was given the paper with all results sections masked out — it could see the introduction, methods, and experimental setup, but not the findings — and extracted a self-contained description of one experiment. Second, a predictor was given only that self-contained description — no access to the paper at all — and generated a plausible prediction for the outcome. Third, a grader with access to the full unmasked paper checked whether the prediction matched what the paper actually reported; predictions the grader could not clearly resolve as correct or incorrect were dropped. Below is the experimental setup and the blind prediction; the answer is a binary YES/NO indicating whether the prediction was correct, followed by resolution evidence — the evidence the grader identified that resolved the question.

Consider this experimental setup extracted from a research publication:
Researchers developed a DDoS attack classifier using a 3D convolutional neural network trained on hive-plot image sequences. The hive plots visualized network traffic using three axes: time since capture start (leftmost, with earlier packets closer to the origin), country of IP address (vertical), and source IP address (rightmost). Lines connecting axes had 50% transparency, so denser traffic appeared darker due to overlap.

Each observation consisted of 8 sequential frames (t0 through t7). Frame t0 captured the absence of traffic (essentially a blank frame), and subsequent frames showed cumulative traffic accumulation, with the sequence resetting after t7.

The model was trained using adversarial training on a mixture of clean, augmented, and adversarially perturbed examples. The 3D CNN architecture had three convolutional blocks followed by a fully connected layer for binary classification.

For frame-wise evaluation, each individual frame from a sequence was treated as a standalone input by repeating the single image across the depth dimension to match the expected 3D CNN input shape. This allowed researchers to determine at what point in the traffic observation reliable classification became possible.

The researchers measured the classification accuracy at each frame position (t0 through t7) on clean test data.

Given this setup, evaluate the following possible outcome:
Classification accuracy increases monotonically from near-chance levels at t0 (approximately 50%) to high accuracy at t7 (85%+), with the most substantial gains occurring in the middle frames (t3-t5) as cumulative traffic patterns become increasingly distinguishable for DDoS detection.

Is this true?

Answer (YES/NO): NO